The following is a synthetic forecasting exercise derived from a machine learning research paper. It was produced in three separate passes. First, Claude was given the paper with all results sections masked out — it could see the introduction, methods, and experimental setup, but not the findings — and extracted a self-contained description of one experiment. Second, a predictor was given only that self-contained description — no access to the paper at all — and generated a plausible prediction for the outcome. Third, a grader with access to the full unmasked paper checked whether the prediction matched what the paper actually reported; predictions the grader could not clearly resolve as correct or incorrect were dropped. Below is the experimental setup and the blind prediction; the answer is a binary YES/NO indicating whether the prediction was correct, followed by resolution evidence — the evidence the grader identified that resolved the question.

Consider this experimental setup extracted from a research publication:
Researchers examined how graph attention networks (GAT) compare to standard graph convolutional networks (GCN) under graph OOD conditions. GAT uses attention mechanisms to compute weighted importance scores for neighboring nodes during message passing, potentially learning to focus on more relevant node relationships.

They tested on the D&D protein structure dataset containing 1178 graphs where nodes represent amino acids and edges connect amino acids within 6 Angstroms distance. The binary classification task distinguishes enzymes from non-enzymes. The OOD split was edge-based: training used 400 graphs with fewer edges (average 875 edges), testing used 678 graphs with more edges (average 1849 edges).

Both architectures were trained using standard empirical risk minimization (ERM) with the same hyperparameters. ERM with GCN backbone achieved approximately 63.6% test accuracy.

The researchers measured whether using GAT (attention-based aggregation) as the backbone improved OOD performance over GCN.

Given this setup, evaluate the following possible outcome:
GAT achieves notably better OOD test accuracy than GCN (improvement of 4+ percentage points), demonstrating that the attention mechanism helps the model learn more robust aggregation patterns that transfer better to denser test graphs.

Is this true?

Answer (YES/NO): NO